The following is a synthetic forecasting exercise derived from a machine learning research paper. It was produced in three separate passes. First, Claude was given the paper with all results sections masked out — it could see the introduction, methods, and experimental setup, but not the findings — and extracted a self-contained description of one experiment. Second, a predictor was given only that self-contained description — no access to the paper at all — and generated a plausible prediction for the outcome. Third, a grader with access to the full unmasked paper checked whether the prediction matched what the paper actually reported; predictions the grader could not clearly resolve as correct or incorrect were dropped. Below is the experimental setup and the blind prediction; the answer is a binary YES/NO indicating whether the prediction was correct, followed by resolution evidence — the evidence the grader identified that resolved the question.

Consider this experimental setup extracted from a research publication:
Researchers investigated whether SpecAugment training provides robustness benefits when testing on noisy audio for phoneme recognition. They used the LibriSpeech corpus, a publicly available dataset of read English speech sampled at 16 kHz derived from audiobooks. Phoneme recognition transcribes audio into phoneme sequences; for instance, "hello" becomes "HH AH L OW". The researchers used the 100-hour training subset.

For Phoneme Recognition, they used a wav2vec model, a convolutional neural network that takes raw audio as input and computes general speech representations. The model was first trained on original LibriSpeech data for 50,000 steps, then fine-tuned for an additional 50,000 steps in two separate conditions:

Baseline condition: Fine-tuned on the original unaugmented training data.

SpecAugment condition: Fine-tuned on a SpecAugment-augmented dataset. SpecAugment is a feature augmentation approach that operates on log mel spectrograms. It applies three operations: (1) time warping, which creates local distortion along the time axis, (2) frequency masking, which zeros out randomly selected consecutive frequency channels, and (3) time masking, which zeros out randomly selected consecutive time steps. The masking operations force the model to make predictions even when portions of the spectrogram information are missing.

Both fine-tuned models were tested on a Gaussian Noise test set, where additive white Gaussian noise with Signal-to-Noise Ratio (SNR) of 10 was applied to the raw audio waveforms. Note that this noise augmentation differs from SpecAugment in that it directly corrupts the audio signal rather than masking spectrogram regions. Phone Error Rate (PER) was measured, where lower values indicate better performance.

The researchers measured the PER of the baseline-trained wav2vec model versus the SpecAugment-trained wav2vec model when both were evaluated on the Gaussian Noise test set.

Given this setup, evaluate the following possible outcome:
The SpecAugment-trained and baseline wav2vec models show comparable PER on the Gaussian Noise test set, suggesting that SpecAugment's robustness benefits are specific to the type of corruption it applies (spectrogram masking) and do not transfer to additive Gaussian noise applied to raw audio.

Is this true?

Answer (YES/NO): NO